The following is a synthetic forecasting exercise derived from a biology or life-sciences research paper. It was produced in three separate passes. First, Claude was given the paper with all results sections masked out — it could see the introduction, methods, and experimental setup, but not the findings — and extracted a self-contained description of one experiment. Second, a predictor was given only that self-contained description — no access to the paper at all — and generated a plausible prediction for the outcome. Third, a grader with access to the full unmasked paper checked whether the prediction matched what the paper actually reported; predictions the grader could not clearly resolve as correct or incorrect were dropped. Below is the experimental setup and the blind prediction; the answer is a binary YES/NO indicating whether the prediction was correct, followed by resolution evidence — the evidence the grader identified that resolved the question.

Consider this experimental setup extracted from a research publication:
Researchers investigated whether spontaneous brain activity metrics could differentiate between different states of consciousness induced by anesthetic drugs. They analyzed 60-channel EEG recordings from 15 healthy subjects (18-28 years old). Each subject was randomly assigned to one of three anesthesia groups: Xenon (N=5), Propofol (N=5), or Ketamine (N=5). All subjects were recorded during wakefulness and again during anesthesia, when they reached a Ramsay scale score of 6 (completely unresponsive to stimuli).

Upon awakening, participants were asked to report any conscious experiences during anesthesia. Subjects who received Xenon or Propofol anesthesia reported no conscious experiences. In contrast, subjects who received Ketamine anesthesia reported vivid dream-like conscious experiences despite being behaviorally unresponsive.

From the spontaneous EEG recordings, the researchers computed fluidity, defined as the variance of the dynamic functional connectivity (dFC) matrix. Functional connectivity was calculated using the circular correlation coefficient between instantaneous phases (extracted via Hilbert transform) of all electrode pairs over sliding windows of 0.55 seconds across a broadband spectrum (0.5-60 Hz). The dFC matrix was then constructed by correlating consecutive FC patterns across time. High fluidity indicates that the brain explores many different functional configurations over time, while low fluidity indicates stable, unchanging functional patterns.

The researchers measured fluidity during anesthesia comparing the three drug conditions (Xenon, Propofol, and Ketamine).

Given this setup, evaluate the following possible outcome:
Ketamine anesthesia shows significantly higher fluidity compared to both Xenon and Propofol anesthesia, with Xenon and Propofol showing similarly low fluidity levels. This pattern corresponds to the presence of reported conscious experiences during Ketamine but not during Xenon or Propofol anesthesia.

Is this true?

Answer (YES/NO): YES